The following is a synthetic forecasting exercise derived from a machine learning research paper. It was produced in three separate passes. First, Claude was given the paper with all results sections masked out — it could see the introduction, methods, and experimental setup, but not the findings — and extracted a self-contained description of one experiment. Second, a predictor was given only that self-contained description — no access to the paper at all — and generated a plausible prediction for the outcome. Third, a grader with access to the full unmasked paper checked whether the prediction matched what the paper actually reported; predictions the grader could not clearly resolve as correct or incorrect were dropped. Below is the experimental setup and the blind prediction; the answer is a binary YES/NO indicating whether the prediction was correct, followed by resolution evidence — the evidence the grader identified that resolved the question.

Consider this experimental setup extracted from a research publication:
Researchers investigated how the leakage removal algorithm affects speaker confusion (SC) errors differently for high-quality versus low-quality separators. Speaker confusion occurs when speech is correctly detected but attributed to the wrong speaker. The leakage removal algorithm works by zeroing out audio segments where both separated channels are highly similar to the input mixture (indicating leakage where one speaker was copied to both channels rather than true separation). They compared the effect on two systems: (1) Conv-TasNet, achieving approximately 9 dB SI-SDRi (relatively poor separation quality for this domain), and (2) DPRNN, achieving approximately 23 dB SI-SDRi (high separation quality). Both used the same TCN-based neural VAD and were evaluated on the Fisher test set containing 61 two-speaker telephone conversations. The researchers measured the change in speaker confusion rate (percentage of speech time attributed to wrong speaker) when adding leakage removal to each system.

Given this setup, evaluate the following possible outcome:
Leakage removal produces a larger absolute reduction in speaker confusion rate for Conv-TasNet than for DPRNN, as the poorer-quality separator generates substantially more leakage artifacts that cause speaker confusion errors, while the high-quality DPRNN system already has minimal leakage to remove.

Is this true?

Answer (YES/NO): NO